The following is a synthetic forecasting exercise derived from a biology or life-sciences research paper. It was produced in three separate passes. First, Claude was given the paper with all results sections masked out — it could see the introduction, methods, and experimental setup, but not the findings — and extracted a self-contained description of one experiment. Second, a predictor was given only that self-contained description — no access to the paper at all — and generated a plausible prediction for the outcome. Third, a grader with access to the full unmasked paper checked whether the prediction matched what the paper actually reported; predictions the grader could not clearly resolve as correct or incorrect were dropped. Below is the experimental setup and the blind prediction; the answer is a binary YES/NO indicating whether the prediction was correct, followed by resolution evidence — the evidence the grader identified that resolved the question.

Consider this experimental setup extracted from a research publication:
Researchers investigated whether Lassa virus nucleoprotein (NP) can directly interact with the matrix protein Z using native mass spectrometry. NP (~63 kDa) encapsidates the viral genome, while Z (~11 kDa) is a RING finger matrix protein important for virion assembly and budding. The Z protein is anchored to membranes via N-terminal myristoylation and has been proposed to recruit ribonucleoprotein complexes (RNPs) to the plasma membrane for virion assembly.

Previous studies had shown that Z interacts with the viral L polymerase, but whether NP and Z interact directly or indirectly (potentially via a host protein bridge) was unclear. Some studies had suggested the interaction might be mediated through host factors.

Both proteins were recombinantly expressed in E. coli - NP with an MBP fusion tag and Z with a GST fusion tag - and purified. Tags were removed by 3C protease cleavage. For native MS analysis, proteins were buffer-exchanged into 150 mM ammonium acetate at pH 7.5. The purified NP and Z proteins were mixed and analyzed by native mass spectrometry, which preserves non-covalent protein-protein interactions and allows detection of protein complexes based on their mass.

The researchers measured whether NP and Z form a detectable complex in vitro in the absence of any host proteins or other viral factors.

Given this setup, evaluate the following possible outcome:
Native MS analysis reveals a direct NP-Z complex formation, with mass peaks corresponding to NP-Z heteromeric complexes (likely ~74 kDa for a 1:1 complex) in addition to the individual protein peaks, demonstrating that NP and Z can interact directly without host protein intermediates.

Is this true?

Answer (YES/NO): NO